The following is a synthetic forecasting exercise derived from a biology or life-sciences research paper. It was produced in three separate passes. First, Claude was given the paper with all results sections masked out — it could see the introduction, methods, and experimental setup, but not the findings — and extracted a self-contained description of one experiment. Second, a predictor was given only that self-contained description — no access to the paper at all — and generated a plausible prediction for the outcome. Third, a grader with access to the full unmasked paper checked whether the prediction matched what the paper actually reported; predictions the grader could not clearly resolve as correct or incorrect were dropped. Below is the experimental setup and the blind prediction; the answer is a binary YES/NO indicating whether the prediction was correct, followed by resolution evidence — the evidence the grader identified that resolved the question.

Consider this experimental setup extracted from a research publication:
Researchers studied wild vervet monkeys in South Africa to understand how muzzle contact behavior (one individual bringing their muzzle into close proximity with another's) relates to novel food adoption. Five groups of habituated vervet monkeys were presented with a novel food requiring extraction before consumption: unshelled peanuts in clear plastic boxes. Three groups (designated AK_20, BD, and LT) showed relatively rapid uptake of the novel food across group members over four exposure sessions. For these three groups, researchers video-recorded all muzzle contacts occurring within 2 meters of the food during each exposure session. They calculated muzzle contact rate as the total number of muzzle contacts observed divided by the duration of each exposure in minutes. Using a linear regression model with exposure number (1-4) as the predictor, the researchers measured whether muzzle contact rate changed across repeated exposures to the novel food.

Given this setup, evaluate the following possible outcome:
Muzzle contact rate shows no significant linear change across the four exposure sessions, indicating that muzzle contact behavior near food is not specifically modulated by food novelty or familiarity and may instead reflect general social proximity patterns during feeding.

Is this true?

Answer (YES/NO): NO